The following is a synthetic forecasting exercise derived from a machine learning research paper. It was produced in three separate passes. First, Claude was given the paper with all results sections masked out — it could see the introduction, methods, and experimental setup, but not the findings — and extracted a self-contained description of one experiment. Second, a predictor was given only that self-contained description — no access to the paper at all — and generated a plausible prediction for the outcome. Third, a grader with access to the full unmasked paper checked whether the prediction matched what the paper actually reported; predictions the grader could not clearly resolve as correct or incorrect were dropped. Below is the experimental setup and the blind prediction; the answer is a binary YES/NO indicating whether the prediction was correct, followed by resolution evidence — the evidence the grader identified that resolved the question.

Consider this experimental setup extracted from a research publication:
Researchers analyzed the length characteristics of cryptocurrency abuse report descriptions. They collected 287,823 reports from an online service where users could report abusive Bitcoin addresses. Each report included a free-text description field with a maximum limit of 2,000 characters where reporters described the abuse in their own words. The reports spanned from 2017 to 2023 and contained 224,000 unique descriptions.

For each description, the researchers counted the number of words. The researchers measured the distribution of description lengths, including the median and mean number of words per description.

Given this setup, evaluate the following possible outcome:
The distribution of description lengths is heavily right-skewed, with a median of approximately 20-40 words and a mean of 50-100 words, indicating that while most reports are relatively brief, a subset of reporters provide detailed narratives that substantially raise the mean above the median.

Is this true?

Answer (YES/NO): YES